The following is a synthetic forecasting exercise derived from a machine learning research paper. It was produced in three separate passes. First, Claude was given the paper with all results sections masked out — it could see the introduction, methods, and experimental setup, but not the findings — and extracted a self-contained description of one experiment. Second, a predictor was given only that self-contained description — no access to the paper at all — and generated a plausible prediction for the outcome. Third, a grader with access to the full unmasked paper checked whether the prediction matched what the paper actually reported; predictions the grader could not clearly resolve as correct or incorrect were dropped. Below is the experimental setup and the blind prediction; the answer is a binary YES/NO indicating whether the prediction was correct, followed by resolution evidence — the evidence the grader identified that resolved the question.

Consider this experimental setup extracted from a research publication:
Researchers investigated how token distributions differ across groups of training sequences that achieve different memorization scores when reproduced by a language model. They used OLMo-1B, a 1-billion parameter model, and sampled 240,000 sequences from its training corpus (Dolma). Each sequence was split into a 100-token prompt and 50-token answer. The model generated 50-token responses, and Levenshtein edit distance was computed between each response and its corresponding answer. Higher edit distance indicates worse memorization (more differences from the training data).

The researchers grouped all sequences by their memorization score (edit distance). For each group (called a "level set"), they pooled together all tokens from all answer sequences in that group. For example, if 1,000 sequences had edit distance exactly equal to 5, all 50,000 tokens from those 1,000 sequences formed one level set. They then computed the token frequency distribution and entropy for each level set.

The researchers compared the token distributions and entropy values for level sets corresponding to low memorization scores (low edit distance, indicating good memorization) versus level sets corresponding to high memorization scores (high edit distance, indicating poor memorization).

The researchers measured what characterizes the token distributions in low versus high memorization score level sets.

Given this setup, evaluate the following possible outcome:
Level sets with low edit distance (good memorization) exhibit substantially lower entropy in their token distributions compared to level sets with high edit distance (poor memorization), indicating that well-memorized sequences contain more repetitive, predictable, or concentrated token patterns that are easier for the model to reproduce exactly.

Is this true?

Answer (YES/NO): YES